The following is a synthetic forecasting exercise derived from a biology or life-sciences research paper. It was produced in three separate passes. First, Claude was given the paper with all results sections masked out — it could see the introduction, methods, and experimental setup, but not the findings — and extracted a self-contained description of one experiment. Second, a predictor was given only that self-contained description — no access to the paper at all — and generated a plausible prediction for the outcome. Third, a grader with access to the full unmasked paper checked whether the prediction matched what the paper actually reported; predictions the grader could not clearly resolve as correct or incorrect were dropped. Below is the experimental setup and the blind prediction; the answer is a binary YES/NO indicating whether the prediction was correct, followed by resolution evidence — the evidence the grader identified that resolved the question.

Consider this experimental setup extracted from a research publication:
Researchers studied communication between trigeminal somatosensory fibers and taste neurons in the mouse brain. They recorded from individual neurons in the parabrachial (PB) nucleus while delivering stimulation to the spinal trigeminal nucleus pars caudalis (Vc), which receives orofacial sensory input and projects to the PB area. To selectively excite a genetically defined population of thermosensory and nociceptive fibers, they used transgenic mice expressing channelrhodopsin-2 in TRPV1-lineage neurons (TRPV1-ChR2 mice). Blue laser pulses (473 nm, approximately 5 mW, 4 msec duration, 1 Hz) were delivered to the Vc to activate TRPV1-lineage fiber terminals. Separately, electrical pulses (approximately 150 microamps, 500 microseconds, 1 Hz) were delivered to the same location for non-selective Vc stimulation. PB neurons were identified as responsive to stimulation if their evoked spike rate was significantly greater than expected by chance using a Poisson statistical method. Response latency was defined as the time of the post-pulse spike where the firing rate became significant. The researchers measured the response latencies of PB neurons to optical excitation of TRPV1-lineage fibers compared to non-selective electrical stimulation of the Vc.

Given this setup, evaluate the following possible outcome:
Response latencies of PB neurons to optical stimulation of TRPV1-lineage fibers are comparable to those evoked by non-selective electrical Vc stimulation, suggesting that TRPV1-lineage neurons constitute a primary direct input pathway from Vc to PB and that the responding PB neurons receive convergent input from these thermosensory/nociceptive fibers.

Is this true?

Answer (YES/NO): NO